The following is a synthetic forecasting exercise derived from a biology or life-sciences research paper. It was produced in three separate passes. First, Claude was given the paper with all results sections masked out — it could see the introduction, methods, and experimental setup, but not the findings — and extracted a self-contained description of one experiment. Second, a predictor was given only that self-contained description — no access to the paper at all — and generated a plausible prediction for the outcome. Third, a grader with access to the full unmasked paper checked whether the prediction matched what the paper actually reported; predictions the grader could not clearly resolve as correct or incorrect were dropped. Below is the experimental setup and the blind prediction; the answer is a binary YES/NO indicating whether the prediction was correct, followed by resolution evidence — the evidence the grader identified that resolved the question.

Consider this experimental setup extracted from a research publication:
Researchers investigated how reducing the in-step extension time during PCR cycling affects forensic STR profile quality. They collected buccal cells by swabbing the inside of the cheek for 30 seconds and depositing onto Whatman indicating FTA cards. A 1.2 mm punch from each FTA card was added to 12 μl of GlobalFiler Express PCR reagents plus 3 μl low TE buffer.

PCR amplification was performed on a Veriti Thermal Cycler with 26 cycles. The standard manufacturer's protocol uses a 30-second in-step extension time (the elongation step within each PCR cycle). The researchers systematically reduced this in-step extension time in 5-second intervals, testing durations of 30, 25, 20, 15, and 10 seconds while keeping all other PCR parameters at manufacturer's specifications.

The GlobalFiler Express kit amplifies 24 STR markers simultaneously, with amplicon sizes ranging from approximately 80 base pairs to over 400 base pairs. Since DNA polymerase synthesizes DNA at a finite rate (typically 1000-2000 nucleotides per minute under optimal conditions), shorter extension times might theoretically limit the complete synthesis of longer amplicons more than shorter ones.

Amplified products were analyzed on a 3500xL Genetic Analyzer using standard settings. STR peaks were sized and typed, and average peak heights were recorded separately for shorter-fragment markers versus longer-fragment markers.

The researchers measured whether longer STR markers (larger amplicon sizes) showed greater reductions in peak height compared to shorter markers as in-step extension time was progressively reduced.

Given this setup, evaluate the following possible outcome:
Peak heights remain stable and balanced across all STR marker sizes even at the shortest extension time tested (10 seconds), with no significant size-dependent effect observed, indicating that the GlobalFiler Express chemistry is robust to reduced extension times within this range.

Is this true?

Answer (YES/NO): NO